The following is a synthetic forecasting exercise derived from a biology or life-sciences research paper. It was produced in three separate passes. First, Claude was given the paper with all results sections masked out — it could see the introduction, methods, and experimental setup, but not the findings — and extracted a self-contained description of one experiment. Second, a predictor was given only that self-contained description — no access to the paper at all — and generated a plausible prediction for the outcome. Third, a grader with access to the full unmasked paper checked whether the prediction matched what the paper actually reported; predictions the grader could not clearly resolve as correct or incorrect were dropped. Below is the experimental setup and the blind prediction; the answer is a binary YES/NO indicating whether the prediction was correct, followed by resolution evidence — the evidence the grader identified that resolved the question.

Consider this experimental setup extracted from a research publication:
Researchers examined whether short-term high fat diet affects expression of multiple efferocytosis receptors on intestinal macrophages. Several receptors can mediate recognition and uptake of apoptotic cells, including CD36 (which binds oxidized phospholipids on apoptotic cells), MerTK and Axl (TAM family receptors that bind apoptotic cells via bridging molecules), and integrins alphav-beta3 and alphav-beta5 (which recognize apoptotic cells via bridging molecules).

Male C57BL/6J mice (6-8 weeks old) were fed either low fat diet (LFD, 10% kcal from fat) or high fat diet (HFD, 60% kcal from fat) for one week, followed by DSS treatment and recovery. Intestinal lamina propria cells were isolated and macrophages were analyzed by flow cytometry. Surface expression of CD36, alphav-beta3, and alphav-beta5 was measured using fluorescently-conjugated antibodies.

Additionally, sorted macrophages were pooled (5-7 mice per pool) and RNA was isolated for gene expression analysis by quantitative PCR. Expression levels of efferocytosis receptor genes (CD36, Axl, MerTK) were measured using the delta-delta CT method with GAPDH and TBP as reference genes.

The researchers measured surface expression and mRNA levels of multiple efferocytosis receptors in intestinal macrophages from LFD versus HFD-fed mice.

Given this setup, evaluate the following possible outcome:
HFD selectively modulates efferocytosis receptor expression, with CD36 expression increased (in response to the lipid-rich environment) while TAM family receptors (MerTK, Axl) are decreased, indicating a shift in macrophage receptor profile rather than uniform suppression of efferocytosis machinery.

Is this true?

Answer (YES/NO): NO